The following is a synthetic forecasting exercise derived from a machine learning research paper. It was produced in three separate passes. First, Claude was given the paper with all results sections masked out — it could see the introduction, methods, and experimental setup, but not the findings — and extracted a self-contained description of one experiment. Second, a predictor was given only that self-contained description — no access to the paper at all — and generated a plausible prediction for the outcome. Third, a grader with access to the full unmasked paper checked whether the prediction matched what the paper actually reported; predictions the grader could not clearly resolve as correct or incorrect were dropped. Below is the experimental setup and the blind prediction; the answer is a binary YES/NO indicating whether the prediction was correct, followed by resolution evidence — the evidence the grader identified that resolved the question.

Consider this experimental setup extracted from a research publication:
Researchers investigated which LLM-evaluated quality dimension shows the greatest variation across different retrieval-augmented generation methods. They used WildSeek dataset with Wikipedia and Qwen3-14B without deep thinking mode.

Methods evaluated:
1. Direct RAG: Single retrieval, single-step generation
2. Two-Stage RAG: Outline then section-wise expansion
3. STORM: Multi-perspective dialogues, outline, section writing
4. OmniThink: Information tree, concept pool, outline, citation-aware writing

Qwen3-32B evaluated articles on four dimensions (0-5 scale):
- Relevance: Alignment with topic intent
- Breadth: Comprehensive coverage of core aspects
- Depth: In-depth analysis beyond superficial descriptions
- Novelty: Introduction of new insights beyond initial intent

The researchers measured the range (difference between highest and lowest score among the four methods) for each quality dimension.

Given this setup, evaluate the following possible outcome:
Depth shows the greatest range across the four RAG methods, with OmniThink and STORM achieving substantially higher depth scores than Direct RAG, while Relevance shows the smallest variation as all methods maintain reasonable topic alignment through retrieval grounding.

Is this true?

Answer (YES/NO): NO